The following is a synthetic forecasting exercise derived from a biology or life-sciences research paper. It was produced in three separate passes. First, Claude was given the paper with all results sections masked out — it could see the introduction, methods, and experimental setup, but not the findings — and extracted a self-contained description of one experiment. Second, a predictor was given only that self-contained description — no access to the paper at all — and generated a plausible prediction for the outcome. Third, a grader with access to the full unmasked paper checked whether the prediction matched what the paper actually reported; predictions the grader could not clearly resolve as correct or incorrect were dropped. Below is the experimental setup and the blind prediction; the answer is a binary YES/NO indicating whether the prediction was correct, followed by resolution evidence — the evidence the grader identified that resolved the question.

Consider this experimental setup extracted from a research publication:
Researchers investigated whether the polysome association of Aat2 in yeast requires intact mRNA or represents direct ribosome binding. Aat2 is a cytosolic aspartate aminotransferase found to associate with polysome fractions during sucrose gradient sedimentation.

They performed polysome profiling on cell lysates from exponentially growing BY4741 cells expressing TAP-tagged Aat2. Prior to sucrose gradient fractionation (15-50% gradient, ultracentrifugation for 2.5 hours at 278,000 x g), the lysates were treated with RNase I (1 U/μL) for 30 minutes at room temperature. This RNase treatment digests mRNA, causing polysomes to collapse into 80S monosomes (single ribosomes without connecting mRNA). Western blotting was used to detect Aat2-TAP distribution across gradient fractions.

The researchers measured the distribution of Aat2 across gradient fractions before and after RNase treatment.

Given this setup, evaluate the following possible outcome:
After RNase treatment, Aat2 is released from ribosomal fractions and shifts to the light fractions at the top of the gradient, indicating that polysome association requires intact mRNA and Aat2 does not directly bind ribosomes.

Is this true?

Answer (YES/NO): NO